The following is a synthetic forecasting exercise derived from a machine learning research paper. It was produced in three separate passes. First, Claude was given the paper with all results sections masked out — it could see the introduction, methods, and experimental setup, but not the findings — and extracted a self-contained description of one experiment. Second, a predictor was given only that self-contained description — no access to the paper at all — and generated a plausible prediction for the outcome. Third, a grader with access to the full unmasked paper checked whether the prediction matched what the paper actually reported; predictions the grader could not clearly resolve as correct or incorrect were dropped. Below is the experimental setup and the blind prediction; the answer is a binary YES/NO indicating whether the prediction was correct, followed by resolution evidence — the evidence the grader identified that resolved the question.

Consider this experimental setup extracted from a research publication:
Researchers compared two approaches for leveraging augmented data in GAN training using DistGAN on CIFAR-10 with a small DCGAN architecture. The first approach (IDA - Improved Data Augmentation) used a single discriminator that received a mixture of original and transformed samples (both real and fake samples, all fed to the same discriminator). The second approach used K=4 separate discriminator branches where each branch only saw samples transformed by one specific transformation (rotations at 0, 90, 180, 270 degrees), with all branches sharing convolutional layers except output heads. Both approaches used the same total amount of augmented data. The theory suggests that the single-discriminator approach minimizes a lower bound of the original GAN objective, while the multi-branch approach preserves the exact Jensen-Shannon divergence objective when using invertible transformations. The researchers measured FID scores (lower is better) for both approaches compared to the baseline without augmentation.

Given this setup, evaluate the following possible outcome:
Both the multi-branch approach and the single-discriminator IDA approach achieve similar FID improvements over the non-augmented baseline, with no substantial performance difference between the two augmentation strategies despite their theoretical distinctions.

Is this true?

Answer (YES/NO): NO